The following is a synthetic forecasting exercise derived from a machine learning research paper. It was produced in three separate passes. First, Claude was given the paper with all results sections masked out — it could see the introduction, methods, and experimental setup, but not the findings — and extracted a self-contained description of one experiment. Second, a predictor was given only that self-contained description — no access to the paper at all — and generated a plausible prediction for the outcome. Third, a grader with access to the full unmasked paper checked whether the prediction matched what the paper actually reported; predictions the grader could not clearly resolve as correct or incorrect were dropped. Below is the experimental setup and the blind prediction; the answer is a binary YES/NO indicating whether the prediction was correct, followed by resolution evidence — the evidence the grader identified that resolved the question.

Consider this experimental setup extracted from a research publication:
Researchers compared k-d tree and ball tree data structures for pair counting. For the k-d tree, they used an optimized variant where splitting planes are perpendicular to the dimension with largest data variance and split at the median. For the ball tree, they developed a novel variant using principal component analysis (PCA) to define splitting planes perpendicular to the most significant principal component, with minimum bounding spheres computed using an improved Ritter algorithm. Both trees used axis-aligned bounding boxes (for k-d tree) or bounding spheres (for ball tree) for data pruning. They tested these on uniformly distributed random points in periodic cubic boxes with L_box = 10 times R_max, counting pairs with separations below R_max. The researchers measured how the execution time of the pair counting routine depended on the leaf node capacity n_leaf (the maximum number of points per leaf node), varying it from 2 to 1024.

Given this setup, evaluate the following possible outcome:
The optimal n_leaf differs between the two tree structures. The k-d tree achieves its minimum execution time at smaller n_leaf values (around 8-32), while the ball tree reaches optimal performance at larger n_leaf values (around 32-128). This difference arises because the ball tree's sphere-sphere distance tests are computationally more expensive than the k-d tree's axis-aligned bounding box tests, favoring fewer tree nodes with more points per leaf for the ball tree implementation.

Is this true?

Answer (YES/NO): NO